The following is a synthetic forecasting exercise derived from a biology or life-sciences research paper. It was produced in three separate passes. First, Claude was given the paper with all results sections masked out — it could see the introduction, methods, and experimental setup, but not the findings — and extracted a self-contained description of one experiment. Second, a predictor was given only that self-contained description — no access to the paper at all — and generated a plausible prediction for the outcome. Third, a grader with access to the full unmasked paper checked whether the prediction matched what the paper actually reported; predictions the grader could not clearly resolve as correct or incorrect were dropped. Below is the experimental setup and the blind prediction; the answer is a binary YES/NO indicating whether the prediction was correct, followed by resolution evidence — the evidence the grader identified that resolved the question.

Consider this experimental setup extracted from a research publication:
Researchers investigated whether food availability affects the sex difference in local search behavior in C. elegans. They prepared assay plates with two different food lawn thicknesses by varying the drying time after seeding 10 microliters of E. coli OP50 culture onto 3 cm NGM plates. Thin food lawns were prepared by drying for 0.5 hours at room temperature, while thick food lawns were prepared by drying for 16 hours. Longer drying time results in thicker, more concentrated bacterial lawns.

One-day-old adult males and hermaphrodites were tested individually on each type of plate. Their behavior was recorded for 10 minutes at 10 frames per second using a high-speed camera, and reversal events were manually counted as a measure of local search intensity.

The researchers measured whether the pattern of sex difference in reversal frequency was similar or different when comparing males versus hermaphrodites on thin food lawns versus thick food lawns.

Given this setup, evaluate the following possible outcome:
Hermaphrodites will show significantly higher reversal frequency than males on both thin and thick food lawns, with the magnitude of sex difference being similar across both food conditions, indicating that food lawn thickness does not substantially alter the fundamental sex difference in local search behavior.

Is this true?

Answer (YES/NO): NO